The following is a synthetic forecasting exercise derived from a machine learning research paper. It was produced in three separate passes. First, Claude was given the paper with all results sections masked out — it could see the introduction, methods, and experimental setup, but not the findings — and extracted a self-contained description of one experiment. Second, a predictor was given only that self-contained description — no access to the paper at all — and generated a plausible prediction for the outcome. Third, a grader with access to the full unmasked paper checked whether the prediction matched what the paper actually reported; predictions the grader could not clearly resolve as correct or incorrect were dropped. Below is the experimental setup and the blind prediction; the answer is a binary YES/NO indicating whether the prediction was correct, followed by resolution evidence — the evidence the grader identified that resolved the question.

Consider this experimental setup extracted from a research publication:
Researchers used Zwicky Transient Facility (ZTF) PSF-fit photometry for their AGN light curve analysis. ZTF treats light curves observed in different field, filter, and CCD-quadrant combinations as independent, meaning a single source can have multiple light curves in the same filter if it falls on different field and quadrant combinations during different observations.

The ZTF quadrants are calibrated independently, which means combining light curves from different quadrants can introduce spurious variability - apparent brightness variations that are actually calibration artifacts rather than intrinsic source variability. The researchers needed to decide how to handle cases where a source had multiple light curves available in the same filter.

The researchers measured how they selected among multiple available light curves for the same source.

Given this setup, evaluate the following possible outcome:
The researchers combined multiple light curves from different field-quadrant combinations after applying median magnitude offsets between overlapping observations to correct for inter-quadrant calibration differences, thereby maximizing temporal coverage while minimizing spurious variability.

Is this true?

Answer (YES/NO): NO